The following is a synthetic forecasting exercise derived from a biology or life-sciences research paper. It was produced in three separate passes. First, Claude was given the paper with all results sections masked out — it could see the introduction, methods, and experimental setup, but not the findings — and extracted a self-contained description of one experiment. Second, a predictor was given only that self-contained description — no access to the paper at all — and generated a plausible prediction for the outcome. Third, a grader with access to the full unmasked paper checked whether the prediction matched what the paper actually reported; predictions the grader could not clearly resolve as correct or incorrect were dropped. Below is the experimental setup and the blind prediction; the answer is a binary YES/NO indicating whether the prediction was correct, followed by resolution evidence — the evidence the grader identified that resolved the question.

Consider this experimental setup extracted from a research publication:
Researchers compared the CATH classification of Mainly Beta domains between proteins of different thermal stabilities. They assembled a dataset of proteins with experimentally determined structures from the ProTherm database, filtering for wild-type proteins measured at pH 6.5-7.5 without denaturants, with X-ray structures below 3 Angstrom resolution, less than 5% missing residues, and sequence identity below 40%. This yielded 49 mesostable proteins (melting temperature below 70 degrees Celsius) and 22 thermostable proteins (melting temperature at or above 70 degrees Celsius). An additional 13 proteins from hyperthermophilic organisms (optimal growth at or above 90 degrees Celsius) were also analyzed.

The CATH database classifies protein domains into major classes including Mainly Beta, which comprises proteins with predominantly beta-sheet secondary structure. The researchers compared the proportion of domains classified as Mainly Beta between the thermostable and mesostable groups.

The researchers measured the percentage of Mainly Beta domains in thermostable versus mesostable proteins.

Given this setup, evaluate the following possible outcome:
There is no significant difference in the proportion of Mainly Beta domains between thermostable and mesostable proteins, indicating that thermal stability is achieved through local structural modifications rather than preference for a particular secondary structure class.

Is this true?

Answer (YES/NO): NO